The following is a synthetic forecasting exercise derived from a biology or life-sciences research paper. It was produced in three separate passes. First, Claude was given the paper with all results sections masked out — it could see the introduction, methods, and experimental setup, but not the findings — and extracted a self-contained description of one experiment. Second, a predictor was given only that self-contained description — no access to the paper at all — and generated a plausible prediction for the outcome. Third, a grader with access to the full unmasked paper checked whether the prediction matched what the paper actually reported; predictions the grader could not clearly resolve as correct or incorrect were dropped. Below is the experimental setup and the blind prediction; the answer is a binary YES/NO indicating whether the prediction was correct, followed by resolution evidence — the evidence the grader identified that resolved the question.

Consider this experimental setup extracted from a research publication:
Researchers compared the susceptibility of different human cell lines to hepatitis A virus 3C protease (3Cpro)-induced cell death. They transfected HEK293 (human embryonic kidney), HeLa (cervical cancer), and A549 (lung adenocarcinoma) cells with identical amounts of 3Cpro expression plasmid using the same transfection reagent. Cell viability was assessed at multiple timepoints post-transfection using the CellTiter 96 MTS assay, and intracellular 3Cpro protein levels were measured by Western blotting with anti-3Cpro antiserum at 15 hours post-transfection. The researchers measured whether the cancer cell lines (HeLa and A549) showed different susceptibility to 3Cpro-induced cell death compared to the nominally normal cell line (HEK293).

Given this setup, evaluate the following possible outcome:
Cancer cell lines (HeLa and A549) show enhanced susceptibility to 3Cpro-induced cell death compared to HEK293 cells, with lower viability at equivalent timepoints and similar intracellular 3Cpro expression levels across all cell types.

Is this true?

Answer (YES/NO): NO